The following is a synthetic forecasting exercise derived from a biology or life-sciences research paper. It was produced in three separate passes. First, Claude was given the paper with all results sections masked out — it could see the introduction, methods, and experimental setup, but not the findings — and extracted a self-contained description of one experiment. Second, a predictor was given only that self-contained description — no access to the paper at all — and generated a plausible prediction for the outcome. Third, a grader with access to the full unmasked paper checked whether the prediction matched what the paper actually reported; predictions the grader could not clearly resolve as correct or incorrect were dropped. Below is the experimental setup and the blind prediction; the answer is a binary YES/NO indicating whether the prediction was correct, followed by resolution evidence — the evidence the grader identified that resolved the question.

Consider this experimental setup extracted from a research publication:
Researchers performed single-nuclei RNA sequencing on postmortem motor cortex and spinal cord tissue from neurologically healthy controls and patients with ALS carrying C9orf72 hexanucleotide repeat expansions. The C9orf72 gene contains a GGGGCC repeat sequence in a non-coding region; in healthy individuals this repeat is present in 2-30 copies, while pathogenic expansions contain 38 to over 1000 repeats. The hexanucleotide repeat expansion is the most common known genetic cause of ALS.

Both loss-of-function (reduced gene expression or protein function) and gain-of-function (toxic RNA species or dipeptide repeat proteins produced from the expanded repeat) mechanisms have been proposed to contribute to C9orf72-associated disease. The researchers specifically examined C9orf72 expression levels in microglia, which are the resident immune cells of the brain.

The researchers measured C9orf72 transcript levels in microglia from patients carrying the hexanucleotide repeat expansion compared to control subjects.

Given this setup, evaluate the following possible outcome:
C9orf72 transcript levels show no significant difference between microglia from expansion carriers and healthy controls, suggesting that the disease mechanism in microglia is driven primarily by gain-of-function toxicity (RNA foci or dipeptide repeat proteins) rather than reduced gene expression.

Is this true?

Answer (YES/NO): NO